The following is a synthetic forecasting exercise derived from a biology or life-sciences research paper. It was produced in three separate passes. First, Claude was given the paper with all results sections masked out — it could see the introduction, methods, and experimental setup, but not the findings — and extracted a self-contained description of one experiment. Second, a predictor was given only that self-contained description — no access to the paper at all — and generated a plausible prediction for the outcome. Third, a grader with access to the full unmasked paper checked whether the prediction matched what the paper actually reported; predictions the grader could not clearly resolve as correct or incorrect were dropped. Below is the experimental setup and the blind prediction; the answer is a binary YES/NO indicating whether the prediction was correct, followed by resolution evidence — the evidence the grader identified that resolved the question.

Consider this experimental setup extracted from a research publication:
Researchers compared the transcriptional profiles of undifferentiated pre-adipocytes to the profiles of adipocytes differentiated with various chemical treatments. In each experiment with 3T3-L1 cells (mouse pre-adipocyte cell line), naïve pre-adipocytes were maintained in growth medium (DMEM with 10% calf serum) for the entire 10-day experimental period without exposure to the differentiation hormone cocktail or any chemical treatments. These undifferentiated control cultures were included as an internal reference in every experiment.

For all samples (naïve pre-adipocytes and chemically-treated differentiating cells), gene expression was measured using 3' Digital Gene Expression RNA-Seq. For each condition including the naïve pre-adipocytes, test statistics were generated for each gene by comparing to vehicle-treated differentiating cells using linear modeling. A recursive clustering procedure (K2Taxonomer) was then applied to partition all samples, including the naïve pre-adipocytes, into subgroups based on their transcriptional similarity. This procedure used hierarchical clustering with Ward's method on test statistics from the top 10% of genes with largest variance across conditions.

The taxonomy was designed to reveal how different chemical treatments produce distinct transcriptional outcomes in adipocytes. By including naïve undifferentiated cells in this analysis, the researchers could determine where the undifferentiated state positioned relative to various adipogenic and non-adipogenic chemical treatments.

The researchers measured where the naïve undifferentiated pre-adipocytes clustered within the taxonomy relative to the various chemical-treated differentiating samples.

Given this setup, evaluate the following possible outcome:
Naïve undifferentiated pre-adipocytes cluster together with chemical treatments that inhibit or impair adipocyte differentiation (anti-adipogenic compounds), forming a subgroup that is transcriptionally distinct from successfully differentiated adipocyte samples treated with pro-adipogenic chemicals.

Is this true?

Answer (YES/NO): YES